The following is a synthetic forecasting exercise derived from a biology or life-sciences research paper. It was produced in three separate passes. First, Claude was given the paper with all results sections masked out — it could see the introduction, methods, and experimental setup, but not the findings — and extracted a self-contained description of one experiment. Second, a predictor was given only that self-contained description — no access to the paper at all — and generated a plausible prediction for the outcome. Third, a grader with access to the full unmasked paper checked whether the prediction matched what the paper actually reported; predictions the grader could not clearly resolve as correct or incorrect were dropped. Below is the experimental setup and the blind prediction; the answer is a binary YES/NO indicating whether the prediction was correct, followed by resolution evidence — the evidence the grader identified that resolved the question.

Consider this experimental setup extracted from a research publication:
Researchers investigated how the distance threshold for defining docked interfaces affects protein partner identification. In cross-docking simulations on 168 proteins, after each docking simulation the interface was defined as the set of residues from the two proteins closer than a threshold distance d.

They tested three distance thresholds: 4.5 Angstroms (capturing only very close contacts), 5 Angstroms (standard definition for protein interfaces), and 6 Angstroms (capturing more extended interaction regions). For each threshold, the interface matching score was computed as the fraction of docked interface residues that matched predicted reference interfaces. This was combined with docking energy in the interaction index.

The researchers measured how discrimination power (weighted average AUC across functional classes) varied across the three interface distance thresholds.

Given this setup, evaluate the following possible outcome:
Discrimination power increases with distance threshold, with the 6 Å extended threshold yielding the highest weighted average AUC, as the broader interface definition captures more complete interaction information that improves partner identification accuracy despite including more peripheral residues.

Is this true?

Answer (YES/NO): NO